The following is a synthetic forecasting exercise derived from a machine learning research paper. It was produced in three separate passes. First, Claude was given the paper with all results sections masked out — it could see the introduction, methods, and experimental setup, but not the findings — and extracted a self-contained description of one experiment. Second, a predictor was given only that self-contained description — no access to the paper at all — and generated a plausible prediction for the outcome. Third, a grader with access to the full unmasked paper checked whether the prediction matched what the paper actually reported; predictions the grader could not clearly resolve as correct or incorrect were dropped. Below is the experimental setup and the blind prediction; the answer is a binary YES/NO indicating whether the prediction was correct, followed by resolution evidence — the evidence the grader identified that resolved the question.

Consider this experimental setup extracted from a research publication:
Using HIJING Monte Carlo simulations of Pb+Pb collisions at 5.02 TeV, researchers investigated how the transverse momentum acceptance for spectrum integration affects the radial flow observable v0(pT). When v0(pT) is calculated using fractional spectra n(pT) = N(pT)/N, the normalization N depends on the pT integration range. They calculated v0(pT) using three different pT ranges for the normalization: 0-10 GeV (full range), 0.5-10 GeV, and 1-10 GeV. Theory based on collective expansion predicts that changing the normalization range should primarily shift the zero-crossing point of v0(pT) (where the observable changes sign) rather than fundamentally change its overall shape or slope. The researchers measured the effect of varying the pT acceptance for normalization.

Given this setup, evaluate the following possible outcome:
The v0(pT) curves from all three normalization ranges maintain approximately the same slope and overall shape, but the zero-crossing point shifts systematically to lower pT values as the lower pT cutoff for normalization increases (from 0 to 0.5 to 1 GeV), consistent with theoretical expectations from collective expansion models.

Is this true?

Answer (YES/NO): NO